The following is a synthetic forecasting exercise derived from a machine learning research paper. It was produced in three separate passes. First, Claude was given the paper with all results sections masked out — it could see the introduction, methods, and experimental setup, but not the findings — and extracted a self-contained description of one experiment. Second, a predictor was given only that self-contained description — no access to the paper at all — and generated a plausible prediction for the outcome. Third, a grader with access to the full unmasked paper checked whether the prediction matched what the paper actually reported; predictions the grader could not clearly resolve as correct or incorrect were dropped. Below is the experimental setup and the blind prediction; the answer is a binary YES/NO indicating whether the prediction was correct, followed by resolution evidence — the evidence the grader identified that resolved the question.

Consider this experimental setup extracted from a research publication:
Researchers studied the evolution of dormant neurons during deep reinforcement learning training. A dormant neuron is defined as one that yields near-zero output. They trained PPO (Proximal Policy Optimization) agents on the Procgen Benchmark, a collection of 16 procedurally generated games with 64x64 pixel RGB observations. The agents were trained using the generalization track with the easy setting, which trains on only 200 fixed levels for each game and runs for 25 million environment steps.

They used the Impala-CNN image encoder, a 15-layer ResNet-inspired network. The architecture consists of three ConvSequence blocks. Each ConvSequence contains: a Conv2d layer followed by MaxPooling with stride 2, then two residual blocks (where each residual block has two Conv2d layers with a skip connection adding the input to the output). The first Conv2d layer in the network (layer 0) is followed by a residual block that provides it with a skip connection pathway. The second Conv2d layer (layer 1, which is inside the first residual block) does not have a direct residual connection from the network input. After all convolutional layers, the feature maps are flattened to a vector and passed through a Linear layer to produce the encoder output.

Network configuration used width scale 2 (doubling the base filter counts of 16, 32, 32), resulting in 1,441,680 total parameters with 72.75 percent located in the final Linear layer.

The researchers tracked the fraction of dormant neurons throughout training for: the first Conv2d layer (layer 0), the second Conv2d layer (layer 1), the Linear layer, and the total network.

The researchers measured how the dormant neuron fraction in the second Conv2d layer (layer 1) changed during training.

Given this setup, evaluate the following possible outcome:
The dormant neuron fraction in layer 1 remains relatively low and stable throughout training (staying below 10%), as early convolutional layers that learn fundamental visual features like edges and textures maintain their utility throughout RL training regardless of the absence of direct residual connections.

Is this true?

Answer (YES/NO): NO